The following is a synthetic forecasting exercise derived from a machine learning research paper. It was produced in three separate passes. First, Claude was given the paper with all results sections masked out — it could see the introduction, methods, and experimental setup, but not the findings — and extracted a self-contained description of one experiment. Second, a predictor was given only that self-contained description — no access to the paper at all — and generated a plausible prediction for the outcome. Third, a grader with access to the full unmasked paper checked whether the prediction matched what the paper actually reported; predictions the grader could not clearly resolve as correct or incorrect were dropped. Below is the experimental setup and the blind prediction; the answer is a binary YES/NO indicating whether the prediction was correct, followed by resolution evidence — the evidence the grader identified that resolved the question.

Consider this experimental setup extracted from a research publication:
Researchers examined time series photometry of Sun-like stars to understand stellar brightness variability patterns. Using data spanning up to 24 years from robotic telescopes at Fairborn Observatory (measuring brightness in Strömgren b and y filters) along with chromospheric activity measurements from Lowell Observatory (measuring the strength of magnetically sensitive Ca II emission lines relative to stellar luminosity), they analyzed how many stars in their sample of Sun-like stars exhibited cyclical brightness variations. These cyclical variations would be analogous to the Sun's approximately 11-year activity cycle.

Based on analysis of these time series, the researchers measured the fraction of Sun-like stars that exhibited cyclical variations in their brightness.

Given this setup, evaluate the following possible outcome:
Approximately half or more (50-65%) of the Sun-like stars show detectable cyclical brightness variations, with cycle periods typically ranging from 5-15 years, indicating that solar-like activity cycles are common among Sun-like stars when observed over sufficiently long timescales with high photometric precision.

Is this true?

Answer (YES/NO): NO